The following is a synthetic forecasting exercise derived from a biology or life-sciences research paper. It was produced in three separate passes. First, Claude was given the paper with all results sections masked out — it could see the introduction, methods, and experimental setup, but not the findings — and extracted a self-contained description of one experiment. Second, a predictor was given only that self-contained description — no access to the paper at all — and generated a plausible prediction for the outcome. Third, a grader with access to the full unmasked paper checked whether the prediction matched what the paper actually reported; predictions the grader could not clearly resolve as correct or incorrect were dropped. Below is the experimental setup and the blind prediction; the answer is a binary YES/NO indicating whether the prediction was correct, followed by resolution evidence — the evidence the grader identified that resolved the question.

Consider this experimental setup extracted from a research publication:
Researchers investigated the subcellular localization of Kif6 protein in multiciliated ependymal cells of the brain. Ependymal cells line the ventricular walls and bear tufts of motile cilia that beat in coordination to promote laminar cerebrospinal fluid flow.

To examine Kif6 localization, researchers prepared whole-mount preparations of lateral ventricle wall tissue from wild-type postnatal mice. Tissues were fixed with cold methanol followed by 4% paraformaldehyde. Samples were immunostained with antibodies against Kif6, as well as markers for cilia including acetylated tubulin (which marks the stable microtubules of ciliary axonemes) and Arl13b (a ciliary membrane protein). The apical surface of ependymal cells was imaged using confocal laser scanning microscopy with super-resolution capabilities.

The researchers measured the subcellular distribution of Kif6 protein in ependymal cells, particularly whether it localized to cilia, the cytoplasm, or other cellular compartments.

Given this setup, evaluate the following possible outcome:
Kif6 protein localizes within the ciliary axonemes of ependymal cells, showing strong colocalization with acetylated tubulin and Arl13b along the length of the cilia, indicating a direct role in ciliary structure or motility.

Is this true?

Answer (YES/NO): NO